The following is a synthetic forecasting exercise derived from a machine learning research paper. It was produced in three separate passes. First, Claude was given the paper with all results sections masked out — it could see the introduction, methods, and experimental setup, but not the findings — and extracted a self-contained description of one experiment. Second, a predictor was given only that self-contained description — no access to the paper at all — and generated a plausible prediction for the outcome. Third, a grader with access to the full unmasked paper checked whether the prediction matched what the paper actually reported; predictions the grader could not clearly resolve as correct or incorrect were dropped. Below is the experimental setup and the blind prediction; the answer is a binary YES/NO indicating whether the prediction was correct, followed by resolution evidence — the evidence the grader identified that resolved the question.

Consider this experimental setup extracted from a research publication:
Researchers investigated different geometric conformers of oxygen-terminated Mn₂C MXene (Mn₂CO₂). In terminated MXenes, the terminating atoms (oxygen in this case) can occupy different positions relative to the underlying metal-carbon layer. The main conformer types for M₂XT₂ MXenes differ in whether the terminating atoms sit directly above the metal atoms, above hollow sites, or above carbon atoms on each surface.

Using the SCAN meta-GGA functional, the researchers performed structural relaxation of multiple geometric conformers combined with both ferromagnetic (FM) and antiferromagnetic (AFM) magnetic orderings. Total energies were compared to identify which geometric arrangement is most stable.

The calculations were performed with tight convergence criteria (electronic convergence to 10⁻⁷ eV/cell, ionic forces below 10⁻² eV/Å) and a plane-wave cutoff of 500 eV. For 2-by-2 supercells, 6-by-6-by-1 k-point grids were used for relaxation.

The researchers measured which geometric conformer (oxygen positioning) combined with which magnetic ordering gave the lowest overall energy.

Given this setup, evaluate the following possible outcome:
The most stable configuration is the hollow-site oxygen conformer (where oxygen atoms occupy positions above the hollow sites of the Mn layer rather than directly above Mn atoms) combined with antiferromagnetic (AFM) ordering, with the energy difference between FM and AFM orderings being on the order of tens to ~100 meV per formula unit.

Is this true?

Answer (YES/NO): YES